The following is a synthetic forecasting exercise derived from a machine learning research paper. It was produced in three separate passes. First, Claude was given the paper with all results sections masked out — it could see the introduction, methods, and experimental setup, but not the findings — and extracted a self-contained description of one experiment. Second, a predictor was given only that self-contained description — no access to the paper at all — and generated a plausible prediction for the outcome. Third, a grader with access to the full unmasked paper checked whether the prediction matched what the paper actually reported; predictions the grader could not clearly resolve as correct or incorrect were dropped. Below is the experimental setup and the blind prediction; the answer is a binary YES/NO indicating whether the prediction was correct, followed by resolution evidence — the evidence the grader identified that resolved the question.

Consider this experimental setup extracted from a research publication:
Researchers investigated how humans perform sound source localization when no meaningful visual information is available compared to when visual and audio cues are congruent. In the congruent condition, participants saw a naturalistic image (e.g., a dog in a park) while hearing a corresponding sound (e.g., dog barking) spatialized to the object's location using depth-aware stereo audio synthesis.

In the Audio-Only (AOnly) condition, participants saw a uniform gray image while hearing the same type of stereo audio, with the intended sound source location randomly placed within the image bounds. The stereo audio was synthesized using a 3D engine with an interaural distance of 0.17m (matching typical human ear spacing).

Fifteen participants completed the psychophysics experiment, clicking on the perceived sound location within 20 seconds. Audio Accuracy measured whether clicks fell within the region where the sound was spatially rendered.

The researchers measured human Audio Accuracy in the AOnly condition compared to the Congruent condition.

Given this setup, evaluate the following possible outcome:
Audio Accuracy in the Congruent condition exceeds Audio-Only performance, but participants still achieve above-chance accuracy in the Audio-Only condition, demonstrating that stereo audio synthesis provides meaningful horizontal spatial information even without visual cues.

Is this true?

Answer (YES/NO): YES